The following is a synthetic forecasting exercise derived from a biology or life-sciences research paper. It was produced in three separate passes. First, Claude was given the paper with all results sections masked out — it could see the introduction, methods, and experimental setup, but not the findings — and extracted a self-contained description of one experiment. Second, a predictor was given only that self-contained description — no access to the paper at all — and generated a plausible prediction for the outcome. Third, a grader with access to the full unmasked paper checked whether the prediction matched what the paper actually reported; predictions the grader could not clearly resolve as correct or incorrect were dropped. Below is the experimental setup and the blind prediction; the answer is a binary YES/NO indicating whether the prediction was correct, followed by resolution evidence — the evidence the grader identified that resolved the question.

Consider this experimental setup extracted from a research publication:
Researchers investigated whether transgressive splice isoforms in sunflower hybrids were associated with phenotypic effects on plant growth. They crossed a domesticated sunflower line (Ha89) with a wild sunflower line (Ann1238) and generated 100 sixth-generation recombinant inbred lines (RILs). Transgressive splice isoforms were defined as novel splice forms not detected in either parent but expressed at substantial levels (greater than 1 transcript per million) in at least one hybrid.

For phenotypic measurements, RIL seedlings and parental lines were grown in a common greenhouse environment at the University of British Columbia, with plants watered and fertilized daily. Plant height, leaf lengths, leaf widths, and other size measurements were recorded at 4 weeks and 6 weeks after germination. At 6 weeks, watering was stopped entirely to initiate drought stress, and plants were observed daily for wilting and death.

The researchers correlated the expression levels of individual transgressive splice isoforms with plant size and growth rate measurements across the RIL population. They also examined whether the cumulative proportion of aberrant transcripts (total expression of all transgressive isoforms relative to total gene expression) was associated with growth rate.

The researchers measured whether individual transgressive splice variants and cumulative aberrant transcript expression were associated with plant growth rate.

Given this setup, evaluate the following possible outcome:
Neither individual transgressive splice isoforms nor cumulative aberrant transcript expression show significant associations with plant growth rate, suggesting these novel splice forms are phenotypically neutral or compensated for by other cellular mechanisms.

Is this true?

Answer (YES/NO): NO